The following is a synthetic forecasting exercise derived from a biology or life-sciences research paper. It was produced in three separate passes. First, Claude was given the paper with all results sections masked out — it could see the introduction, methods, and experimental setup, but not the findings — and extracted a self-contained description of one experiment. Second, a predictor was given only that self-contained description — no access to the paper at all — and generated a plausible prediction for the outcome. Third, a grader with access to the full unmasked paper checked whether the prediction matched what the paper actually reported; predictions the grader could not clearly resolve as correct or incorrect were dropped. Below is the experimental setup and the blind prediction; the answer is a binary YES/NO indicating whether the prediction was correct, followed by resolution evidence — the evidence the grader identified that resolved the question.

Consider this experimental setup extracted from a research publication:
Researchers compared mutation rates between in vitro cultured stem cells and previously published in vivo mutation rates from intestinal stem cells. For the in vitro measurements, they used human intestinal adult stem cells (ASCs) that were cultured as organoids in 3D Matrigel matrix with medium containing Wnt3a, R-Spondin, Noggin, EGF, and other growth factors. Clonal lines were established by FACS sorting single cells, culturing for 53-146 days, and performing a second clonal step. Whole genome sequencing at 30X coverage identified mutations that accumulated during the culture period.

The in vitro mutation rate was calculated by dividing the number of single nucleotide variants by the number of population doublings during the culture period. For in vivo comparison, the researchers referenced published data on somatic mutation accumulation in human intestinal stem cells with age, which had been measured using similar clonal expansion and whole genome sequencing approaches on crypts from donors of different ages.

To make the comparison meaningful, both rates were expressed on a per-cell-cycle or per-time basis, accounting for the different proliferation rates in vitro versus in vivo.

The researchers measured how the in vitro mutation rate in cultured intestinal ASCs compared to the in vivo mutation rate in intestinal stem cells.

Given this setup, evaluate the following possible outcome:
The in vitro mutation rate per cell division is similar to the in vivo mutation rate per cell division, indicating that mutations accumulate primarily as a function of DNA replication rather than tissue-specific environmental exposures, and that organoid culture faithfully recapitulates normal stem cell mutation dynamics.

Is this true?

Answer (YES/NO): NO